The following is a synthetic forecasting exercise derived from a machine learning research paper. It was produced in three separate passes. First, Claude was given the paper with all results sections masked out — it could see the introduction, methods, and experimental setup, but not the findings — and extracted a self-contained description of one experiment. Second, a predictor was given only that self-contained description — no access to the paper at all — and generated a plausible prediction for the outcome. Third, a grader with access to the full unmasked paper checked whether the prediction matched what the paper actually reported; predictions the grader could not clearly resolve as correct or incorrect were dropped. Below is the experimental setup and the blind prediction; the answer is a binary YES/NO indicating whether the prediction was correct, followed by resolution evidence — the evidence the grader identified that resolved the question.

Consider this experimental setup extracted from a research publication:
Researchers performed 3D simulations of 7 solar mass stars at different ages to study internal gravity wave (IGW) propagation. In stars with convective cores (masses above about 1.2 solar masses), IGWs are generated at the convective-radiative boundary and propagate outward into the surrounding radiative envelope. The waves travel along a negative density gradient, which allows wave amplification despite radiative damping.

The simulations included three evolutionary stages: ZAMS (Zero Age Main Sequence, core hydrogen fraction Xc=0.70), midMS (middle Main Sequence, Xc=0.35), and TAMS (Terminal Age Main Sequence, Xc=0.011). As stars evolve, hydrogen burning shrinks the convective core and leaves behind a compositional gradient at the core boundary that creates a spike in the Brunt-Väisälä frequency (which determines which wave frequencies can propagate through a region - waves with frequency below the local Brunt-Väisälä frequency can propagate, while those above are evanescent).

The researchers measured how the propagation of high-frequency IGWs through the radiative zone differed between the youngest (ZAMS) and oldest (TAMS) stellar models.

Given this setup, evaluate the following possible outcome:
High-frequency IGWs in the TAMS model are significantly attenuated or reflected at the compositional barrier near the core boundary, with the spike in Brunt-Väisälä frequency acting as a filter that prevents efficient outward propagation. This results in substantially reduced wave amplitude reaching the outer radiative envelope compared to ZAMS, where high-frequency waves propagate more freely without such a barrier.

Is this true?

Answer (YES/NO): YES